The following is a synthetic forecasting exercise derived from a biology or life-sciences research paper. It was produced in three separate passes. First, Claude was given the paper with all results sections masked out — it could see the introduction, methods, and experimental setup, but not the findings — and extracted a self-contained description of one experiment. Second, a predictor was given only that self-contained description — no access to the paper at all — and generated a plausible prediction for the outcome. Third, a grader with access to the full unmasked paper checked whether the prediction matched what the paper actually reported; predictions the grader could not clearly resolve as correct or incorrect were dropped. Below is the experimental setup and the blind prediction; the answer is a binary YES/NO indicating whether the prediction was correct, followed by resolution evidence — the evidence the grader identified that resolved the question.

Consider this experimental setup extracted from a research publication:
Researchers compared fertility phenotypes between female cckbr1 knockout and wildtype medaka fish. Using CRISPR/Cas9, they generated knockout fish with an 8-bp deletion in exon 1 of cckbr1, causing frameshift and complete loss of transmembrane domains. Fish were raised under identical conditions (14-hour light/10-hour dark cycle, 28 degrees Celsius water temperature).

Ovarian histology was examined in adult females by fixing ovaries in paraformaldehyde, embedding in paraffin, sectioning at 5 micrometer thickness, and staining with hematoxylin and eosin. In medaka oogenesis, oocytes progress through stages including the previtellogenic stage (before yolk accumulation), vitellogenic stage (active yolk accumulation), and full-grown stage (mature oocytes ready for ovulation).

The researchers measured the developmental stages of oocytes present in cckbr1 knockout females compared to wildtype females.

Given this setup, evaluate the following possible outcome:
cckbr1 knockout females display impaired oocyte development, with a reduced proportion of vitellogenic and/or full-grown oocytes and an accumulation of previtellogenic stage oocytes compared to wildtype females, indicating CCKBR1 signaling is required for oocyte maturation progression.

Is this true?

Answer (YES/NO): YES